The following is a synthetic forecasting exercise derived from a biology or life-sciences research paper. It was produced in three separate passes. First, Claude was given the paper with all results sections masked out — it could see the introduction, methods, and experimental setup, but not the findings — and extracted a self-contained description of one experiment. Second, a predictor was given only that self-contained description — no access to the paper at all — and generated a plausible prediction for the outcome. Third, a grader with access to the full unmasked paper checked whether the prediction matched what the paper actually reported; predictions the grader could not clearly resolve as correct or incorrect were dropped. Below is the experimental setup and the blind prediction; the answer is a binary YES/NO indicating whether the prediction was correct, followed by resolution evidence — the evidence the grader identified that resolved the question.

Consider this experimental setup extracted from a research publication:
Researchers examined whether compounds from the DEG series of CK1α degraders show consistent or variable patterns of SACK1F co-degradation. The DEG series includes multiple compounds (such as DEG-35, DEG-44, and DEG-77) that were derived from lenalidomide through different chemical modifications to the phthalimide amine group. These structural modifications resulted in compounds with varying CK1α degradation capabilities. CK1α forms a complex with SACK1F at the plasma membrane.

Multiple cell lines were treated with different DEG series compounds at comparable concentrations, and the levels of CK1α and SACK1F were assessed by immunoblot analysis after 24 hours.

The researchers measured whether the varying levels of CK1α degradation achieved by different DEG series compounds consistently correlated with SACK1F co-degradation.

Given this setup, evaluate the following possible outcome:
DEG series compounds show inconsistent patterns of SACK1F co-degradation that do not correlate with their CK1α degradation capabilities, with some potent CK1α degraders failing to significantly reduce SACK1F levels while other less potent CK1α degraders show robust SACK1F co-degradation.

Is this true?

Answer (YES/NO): NO